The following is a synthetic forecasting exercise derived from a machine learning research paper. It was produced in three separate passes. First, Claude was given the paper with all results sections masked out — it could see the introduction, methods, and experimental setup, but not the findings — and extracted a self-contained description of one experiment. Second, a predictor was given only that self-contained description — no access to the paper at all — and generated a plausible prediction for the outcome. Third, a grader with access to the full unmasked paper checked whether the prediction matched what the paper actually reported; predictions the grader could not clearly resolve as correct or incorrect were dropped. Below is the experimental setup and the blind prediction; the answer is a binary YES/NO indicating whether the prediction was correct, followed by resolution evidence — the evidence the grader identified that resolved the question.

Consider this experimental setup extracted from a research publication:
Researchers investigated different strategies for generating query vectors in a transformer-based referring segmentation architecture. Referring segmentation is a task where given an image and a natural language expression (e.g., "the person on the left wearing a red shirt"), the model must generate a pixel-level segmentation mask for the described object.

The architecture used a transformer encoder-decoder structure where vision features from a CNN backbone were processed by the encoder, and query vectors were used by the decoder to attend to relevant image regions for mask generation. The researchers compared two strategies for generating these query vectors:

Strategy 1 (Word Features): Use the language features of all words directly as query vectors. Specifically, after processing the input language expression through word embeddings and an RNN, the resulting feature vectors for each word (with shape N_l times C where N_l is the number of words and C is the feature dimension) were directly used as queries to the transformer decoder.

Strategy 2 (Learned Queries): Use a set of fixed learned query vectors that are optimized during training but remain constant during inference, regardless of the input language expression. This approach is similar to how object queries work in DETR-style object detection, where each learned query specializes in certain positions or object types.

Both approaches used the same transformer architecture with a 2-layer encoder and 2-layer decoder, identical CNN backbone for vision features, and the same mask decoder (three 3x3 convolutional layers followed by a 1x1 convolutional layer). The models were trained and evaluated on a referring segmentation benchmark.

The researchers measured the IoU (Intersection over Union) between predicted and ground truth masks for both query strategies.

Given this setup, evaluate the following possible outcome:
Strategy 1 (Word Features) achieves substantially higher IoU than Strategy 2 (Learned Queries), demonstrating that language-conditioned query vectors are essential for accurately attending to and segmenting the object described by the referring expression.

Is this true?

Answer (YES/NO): NO